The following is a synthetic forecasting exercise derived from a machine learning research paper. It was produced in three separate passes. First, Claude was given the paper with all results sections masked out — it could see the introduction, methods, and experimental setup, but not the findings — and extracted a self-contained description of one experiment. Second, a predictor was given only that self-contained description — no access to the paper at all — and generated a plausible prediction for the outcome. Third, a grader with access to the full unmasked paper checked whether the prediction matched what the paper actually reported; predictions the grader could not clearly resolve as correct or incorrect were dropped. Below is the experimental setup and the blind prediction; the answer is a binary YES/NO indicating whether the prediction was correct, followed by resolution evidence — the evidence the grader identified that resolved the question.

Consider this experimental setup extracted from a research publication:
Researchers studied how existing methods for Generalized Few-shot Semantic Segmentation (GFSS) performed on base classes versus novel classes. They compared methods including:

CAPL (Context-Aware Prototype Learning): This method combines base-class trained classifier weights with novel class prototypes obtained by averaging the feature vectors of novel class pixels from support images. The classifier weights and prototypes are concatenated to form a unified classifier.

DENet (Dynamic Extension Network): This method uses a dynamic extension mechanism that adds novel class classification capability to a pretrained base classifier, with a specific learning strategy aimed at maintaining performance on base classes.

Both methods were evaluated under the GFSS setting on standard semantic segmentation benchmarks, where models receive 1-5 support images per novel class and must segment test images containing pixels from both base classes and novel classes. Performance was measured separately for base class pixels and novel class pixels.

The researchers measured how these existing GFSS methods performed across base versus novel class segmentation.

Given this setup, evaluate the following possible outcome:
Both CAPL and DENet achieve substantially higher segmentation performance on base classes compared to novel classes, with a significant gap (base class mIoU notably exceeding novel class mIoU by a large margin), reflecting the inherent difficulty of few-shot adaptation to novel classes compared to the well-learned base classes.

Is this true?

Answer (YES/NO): NO